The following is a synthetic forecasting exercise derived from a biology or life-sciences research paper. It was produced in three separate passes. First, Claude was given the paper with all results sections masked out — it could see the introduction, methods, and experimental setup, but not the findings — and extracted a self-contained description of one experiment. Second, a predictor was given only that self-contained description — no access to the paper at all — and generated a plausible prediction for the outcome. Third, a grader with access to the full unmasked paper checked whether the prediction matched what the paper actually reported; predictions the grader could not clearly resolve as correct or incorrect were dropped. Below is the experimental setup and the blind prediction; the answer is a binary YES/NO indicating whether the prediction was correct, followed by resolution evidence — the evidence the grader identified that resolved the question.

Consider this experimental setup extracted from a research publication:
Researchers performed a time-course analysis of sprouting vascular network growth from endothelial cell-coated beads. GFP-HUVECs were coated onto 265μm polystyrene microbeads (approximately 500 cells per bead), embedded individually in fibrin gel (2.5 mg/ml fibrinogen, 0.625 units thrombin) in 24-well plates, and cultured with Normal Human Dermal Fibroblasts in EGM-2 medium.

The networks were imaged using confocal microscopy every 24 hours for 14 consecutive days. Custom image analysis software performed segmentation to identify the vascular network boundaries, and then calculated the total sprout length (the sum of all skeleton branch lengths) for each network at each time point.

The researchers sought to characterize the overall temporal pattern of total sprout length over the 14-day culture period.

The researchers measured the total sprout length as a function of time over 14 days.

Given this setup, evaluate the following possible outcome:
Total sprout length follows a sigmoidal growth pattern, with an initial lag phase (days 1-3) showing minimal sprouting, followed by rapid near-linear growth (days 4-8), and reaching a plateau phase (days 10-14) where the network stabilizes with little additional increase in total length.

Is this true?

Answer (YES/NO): YES